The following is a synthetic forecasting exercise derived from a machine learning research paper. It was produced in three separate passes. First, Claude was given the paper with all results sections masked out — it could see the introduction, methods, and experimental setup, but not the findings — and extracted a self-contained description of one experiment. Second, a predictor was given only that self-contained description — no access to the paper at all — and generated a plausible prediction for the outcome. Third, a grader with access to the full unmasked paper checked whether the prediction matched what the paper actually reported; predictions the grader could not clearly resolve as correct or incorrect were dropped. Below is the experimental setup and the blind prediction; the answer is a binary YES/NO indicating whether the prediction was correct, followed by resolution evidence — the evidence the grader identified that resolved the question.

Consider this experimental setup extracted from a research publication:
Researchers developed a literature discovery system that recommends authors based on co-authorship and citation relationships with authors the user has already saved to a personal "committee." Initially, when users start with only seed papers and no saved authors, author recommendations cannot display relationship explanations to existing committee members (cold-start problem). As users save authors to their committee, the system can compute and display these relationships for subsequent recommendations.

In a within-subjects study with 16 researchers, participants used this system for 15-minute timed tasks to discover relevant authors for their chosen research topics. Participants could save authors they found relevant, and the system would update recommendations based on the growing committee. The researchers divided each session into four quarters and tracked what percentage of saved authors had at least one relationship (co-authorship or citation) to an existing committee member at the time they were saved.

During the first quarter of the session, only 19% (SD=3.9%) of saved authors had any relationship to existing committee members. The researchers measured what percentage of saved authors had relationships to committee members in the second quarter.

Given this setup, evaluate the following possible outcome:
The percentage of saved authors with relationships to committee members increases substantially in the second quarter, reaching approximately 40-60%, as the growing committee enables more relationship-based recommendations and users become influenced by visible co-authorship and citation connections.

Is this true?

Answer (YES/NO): NO